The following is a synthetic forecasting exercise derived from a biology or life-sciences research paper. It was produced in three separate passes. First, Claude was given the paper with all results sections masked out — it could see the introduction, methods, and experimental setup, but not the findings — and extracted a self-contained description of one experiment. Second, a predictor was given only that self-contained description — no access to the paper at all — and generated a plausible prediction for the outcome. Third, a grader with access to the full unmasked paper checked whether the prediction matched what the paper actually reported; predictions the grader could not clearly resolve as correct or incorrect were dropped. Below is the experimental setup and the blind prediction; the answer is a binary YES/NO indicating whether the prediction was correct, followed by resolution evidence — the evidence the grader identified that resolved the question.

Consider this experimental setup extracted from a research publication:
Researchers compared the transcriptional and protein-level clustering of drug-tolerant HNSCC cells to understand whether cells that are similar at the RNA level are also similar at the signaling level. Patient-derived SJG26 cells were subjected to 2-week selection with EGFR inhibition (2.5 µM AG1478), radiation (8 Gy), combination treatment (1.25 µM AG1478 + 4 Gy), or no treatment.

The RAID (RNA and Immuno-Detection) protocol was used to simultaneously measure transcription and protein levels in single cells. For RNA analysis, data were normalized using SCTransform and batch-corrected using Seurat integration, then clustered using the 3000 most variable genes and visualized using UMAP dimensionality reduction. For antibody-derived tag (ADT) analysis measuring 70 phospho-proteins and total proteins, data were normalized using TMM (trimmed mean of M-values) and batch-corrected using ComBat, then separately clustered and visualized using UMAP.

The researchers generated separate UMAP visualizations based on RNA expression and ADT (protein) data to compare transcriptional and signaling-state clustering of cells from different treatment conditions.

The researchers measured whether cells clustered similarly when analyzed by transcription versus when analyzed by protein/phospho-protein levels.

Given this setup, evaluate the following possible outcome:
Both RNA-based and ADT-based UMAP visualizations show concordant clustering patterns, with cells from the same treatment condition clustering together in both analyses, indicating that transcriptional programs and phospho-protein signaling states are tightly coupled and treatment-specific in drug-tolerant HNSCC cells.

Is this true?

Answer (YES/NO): NO